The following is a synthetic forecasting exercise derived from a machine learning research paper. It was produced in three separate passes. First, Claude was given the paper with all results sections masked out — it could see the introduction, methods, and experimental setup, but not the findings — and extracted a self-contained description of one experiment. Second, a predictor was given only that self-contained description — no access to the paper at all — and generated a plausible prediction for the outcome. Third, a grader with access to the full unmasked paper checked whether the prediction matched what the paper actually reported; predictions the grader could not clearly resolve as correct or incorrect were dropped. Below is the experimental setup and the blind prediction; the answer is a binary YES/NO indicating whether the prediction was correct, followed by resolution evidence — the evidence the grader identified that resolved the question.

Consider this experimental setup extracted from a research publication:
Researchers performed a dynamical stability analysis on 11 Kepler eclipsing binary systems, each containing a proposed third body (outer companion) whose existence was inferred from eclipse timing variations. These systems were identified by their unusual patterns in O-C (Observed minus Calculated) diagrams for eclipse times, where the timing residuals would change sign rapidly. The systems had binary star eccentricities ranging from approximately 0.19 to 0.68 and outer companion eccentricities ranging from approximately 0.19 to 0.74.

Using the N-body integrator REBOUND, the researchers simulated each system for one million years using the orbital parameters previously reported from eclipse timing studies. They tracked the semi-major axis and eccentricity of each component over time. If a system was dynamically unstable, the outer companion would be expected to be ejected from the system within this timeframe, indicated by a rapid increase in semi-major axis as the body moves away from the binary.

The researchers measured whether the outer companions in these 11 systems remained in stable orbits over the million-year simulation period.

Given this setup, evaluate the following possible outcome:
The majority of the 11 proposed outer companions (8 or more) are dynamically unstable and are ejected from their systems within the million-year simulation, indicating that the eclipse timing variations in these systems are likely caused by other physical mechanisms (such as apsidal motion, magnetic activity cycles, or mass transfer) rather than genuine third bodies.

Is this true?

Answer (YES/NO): NO